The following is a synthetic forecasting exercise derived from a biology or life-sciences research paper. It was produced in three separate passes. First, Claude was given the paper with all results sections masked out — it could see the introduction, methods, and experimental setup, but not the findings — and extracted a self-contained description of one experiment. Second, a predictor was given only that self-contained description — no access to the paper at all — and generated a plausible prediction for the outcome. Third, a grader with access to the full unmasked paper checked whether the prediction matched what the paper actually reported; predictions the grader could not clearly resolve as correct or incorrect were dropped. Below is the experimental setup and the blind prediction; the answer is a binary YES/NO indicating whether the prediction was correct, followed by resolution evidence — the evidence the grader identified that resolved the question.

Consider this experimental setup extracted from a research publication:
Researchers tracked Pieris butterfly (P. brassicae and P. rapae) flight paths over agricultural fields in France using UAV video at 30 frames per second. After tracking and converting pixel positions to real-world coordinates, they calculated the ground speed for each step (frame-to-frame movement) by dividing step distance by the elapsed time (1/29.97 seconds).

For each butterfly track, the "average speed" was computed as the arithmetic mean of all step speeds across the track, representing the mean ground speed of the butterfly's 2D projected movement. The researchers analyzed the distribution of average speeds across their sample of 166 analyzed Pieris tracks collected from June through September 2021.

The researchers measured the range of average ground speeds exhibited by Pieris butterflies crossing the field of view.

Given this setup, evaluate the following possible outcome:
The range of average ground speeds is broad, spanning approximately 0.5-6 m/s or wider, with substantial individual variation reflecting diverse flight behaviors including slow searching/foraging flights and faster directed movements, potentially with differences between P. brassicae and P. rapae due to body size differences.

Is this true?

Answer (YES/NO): NO